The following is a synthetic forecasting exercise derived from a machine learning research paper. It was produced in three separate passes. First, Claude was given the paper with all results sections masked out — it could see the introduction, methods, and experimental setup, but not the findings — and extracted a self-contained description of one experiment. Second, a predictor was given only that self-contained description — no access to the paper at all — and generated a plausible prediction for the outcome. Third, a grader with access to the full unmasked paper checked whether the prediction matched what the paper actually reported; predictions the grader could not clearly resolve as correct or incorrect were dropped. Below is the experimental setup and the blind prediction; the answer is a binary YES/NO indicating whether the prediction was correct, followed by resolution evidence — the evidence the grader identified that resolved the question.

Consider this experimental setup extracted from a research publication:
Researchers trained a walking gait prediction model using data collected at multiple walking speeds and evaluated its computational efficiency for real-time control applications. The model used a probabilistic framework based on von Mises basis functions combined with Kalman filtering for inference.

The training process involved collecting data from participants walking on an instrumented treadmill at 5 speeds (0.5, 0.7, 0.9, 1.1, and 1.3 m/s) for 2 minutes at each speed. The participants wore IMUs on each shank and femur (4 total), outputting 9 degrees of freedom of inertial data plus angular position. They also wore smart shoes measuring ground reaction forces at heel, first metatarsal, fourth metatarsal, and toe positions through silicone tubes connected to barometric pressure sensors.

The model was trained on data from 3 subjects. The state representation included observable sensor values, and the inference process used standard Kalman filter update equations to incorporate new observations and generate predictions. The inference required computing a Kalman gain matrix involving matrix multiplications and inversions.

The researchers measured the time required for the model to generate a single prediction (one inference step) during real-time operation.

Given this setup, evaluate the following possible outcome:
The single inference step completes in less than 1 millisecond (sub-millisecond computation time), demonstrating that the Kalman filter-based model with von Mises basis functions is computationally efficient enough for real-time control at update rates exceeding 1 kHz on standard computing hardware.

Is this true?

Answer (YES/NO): YES